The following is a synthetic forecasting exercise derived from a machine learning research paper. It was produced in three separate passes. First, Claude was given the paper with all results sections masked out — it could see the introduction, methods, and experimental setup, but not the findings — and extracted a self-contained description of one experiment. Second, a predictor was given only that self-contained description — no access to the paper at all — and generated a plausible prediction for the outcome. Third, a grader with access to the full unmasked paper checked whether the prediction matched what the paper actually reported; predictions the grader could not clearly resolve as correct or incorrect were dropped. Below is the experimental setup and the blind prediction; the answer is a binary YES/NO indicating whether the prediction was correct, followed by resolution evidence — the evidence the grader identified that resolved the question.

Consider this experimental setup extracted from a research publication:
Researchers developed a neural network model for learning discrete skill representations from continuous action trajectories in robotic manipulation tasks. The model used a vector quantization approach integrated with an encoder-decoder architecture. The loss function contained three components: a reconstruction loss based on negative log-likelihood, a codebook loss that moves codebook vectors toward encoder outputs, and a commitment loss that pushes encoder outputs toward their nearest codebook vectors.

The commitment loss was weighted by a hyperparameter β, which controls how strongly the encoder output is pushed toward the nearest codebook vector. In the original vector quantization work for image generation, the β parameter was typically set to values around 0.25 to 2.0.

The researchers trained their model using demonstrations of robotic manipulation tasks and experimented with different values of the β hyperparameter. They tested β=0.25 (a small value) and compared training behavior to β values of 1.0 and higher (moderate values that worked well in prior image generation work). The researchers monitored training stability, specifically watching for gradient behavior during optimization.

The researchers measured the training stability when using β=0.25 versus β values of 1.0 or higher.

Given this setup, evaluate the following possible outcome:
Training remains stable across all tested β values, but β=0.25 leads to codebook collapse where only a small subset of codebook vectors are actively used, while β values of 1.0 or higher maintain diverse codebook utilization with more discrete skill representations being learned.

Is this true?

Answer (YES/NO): NO